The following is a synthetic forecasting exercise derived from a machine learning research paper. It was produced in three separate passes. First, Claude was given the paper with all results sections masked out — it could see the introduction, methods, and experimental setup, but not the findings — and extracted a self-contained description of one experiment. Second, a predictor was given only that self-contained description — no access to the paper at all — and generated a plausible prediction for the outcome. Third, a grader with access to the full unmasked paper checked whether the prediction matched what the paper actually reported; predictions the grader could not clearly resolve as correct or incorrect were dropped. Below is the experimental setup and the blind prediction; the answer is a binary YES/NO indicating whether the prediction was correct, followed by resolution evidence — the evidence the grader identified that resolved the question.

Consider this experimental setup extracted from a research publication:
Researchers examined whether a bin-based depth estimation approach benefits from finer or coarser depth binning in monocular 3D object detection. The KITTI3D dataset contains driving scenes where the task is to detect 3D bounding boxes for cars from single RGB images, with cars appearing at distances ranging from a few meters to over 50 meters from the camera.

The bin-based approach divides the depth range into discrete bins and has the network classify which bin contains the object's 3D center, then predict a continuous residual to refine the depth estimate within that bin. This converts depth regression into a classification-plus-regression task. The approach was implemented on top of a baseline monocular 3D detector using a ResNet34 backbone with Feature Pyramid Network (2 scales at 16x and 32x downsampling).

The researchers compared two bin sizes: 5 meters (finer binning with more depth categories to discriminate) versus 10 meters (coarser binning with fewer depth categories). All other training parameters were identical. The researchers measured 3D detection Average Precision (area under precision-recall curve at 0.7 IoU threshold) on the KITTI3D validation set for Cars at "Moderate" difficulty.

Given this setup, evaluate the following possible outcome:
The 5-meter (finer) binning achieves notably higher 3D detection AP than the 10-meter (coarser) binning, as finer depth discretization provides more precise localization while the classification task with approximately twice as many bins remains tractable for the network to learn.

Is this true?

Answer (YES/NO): NO